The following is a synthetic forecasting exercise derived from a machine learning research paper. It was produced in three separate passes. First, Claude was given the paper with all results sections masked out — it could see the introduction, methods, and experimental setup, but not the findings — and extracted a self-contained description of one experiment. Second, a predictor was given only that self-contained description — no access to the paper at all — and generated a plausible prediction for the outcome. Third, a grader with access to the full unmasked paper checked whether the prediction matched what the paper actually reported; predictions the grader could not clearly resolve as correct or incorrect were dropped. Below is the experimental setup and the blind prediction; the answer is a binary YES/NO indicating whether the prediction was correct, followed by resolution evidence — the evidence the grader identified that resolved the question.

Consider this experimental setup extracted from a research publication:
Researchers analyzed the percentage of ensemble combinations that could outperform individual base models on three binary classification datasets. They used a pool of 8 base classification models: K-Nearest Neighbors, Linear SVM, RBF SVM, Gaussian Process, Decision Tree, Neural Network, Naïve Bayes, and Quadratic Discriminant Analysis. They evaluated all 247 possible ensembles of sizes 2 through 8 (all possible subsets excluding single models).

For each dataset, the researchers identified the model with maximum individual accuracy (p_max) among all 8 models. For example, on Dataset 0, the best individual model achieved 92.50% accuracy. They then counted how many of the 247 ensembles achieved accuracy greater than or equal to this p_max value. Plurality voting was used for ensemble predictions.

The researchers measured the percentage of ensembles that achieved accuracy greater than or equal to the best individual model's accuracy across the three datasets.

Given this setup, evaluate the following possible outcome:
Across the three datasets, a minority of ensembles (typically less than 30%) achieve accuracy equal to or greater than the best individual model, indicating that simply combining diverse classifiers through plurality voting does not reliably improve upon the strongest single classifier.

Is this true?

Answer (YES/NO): YES